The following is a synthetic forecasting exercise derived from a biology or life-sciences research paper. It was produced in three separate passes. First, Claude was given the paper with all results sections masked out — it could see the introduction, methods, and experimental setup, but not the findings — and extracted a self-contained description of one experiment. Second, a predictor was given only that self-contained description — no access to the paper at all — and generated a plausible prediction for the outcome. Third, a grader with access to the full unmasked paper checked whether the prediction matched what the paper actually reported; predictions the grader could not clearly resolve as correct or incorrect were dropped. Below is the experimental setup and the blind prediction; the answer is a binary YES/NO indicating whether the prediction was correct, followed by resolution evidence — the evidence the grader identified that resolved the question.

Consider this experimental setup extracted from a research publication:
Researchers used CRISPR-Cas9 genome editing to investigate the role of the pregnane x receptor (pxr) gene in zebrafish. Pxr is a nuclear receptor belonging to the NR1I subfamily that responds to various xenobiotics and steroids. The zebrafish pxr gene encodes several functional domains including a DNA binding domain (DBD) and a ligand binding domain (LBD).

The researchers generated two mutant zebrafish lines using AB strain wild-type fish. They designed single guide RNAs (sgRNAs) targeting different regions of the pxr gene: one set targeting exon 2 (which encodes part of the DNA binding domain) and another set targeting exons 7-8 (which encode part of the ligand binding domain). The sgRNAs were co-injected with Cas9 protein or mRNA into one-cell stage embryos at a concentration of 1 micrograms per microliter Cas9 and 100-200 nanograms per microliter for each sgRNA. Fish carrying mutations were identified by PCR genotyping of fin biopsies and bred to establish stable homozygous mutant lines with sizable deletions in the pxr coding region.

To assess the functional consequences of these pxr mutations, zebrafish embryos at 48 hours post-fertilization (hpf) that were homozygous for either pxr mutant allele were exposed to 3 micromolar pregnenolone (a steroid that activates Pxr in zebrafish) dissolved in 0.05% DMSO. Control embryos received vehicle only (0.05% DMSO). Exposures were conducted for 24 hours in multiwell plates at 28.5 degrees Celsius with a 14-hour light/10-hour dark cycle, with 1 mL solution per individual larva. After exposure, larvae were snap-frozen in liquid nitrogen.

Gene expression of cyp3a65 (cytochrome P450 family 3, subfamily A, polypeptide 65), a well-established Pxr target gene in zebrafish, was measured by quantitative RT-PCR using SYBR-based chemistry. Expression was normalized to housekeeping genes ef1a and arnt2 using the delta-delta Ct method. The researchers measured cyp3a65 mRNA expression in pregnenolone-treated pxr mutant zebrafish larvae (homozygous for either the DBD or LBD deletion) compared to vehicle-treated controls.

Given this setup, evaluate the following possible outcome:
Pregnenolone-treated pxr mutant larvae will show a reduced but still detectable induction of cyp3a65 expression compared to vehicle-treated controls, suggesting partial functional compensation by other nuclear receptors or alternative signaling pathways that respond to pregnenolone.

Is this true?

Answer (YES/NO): NO